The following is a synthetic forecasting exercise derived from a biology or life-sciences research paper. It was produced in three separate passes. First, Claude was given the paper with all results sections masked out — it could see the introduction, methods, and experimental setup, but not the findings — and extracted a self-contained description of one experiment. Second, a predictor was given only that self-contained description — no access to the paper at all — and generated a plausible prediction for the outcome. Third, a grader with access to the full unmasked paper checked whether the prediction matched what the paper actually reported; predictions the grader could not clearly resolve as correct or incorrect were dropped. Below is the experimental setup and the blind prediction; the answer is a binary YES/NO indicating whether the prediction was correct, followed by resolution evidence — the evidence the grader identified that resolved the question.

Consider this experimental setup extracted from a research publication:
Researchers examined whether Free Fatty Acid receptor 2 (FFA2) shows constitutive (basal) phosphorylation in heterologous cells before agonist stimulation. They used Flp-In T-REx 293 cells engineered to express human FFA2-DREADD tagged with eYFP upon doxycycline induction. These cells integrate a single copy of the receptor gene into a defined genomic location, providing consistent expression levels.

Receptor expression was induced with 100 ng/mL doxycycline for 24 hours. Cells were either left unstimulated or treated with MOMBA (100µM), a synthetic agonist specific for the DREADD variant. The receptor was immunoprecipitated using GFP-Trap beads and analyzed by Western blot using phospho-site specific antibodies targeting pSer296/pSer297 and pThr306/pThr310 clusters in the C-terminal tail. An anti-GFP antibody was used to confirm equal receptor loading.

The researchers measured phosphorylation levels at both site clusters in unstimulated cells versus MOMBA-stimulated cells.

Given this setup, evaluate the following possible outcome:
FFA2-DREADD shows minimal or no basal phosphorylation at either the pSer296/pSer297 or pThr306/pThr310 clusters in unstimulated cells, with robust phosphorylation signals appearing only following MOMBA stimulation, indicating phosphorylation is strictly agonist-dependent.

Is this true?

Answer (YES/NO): NO